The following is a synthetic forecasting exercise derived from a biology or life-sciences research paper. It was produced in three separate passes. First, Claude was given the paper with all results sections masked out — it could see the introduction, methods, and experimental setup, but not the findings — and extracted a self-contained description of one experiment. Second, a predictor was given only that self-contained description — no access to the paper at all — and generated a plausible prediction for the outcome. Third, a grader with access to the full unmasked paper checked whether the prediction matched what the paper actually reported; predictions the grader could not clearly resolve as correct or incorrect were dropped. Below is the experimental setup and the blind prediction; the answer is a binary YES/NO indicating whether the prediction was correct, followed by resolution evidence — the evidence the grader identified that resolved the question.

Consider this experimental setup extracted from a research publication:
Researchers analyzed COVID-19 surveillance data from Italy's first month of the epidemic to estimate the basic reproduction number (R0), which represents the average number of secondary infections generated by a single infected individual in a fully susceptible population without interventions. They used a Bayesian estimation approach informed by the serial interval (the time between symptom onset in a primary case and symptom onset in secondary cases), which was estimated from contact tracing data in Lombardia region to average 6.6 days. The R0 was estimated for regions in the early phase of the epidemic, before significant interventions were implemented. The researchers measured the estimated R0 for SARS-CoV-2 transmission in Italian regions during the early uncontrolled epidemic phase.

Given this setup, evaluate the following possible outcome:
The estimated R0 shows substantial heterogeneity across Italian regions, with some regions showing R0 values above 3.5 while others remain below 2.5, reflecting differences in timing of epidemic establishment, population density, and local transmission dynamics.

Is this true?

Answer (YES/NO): NO